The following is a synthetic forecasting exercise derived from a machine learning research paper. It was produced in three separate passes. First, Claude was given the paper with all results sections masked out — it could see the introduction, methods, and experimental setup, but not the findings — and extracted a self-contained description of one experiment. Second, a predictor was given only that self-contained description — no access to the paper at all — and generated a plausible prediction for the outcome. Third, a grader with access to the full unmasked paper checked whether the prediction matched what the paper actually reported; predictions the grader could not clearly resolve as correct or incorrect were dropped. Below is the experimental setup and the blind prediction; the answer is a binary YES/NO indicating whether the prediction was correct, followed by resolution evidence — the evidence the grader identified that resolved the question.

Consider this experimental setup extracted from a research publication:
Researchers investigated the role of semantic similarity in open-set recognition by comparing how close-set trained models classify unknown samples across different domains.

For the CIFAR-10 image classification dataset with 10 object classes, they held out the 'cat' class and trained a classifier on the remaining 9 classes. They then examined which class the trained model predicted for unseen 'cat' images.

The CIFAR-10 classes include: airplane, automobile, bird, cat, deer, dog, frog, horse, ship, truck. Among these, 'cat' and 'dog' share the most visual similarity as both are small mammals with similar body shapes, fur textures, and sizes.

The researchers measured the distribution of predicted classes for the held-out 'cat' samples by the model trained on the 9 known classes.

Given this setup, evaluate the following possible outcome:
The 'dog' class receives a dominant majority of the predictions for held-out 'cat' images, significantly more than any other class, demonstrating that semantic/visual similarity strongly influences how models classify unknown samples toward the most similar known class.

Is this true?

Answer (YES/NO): YES